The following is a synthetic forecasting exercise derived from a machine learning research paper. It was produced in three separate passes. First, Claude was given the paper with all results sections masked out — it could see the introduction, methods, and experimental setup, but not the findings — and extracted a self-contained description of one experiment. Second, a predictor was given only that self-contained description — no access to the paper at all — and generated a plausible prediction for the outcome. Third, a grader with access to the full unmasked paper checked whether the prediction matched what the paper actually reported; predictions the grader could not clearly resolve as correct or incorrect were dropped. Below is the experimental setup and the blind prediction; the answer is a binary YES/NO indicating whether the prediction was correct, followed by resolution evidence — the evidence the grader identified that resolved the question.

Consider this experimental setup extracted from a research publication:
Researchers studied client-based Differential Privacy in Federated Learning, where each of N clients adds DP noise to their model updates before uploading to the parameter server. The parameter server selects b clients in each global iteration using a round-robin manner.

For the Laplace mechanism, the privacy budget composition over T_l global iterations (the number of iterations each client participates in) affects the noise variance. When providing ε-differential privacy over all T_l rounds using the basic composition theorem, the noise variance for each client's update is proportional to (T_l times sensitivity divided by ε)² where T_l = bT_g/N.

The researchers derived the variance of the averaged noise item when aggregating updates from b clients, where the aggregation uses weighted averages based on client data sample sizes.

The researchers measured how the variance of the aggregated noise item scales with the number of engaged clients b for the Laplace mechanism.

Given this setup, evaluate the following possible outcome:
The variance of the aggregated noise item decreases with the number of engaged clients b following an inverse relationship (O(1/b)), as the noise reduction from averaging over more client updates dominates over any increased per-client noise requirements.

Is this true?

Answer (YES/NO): NO